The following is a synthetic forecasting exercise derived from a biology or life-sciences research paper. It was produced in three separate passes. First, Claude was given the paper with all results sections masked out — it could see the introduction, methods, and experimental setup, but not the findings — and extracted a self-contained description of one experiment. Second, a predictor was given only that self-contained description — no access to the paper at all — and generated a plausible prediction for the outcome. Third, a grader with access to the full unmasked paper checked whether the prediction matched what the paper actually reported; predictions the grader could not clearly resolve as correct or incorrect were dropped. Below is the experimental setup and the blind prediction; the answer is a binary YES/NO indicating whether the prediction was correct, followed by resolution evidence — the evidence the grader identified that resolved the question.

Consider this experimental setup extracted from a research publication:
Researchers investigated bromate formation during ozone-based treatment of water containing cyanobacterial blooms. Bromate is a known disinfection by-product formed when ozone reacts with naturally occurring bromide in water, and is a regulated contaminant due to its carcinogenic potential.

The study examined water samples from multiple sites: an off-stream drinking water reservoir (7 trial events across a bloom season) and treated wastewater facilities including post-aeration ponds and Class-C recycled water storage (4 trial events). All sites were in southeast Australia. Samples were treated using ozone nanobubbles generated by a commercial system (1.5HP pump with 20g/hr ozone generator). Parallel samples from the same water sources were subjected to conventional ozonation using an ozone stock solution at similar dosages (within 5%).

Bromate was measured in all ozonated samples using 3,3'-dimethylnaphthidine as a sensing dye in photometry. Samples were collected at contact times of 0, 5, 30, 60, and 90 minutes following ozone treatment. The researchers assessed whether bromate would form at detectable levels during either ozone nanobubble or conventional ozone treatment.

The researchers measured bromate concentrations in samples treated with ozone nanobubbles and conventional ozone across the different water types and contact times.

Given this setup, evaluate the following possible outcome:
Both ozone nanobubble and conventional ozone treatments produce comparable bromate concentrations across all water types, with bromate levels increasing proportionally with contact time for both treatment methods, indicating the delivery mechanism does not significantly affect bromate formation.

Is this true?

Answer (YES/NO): NO